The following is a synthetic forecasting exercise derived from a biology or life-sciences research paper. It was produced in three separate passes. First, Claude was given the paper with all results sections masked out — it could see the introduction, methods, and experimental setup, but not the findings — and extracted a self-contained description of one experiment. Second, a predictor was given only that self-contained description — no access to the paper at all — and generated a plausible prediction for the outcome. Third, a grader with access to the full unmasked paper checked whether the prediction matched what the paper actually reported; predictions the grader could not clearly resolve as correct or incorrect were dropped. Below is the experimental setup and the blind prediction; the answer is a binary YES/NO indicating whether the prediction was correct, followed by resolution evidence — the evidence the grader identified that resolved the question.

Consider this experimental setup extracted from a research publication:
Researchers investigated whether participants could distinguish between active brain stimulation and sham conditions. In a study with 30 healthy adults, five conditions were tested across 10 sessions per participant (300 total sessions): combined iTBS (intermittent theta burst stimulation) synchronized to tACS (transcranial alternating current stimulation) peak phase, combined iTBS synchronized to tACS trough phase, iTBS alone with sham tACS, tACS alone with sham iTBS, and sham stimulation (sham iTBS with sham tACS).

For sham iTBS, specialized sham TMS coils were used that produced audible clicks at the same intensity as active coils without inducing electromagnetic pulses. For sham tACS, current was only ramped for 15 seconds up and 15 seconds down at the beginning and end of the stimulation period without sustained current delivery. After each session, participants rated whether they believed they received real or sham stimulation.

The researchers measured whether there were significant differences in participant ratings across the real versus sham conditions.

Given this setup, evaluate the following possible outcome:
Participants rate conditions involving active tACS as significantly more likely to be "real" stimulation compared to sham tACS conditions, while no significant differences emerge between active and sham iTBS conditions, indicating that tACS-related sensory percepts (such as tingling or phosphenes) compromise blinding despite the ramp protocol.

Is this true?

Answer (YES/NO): NO